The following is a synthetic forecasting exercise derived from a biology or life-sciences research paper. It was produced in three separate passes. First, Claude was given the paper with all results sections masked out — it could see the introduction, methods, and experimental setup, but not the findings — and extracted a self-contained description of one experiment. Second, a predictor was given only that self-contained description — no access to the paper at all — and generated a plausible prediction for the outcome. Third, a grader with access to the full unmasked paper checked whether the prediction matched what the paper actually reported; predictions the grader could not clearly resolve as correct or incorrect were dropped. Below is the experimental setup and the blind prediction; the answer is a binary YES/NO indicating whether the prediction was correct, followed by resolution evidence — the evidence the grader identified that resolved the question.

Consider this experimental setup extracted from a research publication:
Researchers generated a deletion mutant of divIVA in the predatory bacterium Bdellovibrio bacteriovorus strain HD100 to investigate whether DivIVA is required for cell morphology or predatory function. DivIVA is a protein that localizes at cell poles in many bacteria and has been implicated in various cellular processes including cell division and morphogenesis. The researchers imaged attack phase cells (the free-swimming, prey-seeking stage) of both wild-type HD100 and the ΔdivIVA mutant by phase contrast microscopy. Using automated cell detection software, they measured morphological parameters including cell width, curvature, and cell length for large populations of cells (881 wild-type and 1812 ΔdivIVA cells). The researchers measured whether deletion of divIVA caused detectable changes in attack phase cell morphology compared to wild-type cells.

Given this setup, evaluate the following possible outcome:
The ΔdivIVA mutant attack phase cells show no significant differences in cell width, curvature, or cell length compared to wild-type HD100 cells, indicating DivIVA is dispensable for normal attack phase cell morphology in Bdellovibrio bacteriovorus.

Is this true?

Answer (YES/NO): YES